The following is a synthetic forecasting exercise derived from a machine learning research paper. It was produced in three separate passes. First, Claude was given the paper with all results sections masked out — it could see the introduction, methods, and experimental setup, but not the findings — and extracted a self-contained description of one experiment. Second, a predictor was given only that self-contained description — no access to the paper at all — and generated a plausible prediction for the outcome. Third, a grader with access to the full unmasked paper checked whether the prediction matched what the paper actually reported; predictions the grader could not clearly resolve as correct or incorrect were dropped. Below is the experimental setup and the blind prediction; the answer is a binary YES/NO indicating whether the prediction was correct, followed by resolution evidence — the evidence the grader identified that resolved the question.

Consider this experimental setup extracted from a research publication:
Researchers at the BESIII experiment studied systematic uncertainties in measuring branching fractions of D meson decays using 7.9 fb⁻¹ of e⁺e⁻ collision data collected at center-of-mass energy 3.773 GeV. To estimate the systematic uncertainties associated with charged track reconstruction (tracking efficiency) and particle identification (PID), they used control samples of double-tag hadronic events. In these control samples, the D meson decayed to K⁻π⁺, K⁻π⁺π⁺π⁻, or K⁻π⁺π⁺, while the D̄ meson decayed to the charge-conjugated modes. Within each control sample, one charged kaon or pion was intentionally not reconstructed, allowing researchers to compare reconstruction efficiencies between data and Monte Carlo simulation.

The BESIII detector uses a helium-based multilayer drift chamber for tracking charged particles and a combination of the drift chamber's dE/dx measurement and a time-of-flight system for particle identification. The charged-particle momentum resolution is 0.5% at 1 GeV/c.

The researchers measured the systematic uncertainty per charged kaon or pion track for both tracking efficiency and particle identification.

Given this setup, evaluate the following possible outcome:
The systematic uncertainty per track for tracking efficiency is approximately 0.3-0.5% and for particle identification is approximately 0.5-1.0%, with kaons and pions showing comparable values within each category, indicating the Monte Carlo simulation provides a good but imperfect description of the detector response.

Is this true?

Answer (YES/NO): NO